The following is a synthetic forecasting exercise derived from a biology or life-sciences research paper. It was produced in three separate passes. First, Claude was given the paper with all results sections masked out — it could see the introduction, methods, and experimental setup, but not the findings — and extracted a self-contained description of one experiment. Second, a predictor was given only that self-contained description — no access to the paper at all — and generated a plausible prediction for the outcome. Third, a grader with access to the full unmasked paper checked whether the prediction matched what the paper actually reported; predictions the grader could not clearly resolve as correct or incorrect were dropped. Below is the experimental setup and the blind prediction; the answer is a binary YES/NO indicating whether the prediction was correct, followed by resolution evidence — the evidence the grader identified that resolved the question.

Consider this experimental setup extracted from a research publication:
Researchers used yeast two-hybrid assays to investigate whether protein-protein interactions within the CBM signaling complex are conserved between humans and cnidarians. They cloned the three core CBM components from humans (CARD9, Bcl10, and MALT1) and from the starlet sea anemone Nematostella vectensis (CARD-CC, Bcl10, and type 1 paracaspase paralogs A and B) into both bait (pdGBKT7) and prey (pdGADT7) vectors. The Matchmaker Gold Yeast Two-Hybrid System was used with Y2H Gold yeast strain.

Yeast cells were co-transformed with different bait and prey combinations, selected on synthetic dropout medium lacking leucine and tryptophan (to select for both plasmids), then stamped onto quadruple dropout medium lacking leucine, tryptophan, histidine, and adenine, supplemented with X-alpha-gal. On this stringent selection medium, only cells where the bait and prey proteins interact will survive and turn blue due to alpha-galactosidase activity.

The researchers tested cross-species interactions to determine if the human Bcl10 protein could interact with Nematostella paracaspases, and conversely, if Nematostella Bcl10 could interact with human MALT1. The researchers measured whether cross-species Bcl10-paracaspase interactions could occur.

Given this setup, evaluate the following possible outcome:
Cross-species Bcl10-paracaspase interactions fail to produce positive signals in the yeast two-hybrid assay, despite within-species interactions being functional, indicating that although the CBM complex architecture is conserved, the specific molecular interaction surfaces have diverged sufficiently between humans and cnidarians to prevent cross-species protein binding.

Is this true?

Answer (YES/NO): NO